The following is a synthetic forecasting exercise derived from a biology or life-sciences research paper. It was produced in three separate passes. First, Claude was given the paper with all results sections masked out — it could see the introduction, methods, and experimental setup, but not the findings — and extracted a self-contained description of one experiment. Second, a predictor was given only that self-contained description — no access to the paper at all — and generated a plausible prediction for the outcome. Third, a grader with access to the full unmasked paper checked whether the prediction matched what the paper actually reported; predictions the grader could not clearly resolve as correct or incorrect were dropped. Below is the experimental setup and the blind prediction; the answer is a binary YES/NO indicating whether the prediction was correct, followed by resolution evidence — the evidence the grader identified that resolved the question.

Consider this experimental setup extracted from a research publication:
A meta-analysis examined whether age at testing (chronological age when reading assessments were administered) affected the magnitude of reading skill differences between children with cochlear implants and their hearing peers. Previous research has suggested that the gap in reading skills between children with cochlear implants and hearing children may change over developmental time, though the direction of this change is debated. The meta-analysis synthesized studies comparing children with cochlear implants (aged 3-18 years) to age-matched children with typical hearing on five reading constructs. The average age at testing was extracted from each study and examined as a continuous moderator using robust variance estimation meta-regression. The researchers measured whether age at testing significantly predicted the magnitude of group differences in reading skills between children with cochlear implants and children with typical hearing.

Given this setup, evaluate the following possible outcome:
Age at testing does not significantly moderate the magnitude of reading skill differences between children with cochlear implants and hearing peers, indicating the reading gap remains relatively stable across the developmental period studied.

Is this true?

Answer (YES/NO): YES